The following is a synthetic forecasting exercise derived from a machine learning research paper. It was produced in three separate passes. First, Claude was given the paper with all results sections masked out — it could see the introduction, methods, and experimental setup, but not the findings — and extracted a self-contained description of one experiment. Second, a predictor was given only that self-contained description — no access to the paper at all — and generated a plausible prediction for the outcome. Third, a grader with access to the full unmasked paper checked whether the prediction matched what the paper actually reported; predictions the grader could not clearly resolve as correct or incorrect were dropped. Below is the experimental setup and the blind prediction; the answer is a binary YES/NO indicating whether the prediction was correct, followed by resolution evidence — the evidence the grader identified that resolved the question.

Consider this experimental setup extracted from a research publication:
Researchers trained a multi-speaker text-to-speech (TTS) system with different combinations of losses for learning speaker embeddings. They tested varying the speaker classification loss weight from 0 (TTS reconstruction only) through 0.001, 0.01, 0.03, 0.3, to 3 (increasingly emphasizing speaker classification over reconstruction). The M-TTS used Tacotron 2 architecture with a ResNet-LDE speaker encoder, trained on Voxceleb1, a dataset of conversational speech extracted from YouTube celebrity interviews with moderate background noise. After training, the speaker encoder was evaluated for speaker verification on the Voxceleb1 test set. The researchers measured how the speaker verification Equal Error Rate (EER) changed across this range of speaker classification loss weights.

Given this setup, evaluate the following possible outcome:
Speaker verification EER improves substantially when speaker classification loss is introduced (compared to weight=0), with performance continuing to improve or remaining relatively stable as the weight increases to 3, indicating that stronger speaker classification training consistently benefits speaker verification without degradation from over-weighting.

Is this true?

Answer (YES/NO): NO